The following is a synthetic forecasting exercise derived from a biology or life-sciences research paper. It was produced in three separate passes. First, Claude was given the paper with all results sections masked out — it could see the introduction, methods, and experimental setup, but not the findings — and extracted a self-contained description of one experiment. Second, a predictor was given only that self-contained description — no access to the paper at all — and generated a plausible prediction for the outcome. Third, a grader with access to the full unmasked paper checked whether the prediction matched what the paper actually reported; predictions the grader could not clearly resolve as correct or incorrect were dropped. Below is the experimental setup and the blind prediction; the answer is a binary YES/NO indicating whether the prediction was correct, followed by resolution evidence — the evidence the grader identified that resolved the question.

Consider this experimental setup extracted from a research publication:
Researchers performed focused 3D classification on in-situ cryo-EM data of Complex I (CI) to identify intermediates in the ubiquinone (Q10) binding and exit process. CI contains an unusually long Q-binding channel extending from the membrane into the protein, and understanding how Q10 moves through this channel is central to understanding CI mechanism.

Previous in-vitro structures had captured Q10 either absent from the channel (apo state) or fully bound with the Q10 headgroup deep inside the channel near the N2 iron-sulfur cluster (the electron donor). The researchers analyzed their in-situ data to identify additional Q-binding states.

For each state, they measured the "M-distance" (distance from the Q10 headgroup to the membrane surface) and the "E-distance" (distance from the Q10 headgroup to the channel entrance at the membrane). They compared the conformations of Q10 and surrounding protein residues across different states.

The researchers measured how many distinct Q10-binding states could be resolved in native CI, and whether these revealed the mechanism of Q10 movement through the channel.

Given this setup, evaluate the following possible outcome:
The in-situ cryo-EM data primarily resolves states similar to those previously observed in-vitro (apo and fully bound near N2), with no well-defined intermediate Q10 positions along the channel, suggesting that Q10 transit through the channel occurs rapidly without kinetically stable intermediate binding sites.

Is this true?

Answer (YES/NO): NO